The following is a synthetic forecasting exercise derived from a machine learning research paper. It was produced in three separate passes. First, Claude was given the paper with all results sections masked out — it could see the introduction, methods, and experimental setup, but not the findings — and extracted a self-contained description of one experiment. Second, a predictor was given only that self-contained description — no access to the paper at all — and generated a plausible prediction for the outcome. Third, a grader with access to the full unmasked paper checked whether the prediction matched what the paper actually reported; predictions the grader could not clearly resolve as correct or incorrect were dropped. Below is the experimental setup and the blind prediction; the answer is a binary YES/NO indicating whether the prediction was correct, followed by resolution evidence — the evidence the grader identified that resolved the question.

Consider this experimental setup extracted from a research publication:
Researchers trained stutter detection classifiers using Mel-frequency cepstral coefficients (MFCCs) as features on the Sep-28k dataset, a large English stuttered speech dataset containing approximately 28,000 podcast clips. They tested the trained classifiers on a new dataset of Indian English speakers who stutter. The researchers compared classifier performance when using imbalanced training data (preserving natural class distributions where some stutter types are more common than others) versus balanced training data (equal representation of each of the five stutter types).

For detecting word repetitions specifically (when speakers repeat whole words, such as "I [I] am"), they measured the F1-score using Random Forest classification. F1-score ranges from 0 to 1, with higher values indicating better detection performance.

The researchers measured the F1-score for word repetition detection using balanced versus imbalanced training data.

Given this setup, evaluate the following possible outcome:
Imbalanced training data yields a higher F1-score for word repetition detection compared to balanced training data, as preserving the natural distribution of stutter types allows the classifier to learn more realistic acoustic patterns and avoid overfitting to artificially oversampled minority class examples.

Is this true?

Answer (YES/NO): NO